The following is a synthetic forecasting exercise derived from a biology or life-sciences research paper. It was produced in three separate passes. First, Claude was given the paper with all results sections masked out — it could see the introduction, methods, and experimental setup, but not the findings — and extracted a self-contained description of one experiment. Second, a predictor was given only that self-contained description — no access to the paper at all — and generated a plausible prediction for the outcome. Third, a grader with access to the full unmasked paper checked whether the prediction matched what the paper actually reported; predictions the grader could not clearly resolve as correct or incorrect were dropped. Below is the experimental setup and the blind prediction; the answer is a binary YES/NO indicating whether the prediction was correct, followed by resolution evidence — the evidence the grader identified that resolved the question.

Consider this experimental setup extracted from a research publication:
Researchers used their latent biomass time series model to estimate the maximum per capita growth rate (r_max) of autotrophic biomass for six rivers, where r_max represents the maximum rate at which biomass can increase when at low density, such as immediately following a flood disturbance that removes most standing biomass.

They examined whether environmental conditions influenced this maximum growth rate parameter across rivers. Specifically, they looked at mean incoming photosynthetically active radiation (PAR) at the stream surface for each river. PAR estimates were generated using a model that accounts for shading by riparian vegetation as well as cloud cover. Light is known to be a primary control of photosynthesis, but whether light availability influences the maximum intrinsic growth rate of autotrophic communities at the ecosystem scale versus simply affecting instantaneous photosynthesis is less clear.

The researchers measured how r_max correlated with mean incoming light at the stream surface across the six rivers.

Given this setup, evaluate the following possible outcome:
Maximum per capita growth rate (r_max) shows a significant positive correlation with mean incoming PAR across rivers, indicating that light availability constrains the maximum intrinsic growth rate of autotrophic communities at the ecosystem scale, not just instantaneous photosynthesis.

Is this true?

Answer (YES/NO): NO